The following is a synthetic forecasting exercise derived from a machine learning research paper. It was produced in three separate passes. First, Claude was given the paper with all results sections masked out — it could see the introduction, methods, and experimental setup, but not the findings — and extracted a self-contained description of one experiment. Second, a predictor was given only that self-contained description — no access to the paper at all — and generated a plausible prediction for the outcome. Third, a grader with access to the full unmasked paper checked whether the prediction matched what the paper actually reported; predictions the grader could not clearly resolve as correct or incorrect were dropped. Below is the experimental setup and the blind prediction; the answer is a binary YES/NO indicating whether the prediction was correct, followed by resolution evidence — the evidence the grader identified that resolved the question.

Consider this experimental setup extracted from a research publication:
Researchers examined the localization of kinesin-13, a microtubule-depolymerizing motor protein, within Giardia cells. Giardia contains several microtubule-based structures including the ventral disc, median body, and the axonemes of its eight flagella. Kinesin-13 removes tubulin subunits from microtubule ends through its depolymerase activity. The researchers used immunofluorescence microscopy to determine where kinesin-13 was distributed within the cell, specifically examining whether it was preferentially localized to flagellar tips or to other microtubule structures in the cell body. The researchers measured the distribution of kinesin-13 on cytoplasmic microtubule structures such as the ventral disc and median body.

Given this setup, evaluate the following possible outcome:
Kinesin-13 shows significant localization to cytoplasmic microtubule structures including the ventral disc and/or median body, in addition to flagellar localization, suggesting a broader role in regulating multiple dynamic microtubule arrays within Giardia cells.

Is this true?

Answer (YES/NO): YES